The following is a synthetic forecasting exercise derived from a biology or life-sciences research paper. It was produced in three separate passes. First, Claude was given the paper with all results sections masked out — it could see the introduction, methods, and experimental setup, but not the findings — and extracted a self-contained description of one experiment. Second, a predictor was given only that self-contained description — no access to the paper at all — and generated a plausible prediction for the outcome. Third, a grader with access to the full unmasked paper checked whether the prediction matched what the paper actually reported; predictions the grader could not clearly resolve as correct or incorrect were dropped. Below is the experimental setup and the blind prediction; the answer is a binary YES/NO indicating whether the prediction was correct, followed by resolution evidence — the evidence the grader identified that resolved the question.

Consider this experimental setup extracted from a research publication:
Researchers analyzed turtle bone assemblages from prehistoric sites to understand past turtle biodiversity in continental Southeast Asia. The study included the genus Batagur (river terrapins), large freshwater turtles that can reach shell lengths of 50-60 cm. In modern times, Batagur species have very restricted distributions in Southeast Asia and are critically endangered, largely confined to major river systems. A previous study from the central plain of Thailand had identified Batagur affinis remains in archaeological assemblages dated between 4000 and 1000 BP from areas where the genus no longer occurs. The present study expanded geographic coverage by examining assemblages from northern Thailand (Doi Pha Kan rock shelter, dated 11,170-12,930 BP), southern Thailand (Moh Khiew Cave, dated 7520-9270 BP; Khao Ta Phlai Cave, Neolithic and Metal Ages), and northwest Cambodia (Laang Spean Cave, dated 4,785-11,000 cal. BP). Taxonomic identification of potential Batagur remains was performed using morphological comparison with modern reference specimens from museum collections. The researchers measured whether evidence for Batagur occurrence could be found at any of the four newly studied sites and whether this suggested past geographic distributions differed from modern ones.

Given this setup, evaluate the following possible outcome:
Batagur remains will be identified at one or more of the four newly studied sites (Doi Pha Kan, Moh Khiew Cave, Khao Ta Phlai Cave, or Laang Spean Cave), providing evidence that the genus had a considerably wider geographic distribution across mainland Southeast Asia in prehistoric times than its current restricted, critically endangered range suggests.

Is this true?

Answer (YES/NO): NO